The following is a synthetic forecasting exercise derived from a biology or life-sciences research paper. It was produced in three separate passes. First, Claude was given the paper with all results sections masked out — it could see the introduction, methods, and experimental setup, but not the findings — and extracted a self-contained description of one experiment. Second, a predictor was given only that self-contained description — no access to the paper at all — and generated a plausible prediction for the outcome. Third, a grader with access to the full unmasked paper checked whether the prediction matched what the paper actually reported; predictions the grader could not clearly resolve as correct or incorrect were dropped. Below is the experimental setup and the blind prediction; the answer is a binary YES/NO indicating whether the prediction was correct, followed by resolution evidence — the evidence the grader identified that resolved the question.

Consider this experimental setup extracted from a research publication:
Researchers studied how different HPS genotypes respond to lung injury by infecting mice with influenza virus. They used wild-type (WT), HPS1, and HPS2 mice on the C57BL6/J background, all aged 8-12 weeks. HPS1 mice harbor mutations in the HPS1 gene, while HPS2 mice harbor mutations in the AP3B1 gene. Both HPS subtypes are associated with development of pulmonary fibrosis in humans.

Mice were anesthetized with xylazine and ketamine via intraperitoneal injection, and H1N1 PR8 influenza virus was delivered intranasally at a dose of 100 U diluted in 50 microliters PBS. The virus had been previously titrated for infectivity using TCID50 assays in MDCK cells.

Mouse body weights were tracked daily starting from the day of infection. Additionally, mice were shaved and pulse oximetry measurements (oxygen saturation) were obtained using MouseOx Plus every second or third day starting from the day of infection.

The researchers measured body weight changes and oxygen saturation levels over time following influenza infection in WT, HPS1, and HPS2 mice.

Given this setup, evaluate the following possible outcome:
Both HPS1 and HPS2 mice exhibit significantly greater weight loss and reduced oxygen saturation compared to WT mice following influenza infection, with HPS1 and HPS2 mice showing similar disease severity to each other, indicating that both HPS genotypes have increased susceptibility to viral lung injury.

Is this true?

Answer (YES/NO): NO